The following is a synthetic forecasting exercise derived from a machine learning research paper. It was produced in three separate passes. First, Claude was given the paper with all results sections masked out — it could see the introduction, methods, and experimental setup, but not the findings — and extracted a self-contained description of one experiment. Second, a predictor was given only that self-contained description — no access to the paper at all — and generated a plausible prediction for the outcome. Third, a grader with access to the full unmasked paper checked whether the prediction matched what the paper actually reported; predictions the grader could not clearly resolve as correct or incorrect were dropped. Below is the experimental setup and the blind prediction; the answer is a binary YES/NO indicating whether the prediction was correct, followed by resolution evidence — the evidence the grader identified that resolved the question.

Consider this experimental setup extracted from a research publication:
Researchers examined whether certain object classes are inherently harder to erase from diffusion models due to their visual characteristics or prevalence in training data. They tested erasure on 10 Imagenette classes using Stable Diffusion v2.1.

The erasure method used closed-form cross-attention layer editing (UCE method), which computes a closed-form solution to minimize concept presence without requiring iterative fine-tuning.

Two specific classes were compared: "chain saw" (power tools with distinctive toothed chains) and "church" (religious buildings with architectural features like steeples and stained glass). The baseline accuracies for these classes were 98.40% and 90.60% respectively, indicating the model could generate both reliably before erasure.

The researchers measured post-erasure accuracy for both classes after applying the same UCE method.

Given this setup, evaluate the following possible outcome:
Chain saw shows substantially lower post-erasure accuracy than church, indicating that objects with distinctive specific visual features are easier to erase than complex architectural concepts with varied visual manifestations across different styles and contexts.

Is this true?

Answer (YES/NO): YES